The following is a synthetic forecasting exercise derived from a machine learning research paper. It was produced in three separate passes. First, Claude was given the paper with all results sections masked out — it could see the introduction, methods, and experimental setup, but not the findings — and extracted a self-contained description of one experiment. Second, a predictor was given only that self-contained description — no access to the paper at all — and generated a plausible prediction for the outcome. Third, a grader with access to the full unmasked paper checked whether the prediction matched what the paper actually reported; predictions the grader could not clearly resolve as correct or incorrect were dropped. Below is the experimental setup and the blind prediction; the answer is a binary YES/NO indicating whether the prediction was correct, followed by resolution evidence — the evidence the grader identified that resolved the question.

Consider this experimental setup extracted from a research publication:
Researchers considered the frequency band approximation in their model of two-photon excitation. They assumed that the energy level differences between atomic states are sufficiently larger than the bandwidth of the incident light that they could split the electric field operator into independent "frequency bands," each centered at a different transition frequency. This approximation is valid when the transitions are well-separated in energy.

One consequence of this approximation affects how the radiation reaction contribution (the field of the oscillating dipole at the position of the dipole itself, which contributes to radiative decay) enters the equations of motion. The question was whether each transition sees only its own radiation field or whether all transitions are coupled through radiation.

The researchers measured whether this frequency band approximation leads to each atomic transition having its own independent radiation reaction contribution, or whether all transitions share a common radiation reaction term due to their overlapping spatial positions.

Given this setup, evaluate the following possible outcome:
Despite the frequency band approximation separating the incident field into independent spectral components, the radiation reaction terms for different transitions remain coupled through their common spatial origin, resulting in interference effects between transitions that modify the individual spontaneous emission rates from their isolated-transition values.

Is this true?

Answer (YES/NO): NO